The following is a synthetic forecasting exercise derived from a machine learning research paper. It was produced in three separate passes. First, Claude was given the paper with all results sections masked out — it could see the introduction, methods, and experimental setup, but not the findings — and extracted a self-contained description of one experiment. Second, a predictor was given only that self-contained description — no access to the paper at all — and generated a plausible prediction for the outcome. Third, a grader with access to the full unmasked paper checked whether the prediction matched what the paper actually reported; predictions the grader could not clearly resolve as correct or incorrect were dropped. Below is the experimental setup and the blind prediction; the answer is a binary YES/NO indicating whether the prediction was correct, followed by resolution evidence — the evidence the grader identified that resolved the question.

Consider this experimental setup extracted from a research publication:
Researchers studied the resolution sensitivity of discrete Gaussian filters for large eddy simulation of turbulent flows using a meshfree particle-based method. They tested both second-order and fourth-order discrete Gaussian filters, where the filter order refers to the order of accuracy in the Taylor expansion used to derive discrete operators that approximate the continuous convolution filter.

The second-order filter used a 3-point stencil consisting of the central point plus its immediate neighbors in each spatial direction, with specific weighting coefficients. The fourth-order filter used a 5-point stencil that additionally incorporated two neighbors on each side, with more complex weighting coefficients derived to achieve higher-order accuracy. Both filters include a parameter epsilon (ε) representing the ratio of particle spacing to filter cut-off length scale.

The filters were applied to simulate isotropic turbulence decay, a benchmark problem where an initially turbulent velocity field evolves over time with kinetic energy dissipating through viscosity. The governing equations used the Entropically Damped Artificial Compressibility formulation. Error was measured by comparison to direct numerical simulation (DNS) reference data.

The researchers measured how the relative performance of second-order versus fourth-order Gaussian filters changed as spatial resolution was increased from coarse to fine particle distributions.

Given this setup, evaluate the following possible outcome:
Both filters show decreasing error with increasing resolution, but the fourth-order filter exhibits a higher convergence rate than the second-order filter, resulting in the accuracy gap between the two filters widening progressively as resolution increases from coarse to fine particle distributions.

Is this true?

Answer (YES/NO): NO